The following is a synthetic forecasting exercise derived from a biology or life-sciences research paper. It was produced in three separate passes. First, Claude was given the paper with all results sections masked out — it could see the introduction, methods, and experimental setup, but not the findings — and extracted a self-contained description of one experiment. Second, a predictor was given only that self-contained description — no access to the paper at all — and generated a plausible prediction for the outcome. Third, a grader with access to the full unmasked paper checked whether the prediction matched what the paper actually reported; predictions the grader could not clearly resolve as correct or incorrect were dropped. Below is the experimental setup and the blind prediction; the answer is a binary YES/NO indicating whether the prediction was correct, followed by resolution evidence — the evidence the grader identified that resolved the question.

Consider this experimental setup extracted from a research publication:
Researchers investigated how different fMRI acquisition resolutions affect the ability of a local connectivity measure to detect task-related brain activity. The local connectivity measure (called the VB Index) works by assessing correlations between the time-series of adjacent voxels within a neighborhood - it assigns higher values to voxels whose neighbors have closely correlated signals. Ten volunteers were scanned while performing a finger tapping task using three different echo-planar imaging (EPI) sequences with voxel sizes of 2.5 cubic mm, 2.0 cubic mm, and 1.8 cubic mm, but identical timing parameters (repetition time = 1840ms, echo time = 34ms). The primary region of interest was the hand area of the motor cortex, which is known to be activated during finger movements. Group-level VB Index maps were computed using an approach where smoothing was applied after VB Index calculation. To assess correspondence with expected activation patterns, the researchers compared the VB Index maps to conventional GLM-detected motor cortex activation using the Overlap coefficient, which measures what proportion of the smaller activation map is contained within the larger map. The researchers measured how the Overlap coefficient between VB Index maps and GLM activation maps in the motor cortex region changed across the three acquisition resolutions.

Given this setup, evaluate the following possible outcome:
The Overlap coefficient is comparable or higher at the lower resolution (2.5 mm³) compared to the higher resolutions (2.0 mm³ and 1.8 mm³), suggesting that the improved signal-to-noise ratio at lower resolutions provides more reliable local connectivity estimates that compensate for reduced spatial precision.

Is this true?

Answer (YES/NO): YES